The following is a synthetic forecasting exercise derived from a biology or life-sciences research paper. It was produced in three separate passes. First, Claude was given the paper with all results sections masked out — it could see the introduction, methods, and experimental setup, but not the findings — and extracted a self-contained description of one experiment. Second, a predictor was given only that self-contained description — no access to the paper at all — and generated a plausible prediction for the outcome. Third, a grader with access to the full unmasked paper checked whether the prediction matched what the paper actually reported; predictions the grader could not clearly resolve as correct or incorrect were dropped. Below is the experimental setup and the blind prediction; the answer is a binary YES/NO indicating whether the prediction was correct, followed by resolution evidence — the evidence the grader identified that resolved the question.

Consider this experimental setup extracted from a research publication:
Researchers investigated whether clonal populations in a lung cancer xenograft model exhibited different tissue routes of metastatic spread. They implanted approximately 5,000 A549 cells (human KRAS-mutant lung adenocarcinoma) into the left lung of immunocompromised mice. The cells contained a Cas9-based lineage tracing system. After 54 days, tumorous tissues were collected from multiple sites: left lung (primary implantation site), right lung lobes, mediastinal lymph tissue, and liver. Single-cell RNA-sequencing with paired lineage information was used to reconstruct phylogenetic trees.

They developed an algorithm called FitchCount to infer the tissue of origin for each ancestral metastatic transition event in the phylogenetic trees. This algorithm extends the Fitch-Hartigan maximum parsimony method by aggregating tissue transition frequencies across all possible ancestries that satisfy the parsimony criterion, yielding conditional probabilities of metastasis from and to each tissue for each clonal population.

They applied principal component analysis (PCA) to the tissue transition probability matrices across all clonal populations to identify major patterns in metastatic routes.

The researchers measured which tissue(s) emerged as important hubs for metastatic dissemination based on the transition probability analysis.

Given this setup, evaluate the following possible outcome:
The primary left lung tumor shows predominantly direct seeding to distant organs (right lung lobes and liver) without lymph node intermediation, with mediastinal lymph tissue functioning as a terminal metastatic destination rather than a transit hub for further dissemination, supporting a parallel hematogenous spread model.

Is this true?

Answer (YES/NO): NO